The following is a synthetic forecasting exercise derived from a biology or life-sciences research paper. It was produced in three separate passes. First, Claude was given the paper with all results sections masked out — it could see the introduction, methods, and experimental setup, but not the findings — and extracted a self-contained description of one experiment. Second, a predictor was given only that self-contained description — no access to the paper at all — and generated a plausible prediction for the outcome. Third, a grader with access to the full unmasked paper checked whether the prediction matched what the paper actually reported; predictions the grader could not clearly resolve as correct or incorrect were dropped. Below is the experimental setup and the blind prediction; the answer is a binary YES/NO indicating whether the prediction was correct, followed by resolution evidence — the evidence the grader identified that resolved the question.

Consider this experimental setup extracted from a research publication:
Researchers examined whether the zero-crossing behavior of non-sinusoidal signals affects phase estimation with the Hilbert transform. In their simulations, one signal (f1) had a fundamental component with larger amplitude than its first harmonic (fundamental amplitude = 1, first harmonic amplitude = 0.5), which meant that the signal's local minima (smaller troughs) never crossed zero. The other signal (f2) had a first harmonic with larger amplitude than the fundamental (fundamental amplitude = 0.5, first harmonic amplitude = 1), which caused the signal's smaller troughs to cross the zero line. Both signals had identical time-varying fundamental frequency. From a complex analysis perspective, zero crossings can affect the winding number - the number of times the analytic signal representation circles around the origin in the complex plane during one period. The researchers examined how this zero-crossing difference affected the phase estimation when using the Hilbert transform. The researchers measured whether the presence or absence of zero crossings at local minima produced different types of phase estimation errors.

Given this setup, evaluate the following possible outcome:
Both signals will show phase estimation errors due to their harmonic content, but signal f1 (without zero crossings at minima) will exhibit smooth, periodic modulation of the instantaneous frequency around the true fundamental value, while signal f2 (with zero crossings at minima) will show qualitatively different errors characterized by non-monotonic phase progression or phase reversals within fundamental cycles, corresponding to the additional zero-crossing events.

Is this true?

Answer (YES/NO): NO